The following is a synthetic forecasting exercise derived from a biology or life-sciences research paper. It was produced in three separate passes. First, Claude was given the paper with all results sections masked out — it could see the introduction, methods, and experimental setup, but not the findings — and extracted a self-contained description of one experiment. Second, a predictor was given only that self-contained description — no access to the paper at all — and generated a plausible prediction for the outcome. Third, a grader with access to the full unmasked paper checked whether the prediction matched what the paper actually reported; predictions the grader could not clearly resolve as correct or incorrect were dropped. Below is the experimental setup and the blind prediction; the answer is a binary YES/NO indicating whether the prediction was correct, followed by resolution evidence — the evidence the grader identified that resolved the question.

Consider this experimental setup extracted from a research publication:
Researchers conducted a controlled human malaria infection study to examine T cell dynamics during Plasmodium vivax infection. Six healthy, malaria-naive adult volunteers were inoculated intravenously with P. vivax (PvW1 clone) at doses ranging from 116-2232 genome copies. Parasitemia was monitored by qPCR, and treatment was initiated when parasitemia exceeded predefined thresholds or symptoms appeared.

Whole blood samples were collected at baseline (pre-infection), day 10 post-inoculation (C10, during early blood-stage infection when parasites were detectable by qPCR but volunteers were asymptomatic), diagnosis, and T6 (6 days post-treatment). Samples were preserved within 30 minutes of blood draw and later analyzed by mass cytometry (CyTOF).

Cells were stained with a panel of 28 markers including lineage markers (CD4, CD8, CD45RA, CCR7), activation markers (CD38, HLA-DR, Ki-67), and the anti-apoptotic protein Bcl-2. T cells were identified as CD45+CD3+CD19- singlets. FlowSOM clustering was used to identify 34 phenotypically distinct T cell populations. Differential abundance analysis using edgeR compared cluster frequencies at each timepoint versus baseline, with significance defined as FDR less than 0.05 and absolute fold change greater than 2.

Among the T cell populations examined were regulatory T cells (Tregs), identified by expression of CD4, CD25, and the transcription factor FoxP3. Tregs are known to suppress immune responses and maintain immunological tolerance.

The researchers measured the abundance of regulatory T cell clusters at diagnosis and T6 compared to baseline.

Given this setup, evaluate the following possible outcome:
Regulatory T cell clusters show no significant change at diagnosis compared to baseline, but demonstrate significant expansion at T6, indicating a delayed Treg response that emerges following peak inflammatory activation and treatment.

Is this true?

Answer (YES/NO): NO